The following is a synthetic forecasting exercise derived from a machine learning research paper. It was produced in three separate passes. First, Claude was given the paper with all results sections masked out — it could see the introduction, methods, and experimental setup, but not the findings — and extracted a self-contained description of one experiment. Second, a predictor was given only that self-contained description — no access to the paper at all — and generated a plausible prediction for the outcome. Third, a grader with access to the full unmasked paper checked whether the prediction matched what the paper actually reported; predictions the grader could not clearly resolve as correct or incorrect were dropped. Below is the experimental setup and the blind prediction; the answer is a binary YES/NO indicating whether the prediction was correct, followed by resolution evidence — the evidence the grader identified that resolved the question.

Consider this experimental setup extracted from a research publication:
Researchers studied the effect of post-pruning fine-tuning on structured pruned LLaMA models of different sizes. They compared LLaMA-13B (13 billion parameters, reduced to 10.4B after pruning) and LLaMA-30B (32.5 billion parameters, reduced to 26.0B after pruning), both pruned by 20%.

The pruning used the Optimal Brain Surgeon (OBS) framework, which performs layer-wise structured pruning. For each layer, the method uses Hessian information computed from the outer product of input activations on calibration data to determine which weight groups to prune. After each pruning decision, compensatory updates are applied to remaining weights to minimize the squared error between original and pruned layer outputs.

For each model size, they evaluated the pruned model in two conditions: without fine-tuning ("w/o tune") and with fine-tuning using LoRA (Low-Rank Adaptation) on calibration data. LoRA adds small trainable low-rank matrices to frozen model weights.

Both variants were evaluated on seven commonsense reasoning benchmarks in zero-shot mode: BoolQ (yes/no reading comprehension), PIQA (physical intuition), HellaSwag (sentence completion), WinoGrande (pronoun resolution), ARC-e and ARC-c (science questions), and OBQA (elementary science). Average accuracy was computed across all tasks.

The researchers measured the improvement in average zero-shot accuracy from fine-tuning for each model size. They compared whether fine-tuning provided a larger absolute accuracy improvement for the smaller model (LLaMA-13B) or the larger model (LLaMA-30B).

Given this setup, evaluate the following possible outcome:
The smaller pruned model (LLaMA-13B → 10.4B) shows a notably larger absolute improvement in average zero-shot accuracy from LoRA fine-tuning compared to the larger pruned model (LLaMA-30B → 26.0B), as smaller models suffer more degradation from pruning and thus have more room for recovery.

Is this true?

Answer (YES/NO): YES